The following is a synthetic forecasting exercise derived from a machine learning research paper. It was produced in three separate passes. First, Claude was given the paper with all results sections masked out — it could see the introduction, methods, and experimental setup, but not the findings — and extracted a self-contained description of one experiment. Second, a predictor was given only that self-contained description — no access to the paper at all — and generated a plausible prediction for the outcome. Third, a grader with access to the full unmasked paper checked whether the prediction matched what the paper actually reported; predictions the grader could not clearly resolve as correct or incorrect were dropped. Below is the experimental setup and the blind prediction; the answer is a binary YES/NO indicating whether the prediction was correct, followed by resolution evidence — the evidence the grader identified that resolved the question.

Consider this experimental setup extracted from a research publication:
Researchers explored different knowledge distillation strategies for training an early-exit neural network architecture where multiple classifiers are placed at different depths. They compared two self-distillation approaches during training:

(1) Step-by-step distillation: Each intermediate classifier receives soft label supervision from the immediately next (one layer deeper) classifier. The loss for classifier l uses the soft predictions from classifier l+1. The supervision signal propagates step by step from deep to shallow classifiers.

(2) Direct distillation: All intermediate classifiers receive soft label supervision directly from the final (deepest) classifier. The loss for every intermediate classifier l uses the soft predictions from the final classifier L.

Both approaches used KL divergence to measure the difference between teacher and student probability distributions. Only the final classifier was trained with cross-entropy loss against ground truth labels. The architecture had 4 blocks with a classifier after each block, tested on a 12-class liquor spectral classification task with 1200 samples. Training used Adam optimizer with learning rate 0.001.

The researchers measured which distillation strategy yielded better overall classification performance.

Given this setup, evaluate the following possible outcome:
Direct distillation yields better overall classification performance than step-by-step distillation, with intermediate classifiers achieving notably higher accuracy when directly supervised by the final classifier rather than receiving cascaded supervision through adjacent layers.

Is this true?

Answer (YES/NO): YES